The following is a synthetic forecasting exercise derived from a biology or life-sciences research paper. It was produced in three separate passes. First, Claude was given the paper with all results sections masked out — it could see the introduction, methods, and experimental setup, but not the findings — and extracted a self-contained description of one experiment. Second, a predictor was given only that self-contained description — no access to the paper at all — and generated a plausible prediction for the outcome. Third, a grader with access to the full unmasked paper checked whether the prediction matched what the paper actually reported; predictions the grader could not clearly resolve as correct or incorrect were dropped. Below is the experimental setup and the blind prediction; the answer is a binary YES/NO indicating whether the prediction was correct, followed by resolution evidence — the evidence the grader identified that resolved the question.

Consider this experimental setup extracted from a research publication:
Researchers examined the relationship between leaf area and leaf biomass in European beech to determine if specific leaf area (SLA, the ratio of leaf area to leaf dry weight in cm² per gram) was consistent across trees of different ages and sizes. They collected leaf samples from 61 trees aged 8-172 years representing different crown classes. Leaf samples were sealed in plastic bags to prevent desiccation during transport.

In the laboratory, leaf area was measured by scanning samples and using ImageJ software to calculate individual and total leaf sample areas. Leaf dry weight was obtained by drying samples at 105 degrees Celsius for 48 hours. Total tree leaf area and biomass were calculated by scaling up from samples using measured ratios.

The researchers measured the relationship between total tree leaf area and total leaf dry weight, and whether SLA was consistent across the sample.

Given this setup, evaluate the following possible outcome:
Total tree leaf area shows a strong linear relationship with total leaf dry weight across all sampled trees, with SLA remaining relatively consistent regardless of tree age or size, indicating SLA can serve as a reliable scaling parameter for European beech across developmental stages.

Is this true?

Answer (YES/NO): YES